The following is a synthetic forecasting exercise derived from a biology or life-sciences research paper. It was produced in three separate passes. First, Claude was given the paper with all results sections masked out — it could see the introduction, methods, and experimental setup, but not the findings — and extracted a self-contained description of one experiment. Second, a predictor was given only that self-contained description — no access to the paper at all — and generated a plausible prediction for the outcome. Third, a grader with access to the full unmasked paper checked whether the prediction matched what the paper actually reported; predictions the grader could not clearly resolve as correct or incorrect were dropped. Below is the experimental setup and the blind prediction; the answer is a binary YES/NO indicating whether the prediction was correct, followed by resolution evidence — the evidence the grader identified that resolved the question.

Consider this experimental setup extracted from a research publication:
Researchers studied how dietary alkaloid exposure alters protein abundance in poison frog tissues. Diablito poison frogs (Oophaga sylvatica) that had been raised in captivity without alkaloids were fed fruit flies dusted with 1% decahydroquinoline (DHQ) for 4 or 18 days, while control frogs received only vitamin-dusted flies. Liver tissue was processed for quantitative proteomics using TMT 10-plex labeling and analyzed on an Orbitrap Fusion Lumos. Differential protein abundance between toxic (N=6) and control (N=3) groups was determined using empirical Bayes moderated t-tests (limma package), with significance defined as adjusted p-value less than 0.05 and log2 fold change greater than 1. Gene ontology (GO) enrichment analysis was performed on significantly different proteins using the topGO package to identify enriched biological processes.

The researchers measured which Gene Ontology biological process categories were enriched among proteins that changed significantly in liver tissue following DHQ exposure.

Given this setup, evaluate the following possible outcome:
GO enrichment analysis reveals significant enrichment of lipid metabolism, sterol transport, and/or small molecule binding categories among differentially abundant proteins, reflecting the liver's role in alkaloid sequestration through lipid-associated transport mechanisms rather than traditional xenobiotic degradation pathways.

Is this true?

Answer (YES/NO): NO